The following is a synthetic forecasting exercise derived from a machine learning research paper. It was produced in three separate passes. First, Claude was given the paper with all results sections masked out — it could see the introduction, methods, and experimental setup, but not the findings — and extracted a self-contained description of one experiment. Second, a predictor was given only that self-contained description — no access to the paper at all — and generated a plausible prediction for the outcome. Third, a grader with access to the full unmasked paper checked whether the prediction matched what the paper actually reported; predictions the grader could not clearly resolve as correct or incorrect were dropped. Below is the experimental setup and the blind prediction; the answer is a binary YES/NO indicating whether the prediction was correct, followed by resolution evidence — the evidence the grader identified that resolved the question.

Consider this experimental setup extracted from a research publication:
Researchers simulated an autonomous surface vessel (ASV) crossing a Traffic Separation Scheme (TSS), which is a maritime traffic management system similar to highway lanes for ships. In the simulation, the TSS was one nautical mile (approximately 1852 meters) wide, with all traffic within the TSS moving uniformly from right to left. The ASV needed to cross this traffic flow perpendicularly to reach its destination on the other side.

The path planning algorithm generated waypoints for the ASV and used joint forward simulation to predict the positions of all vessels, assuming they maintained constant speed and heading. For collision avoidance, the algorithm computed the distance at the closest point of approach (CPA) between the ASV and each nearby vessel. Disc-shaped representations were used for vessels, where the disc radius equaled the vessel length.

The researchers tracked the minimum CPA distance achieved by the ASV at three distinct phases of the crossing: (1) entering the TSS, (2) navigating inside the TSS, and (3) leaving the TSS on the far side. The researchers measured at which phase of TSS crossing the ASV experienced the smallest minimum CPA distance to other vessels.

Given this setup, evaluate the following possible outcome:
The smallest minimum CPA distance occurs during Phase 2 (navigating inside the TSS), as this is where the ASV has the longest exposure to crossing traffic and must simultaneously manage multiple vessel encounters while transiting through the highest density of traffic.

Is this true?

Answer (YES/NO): NO